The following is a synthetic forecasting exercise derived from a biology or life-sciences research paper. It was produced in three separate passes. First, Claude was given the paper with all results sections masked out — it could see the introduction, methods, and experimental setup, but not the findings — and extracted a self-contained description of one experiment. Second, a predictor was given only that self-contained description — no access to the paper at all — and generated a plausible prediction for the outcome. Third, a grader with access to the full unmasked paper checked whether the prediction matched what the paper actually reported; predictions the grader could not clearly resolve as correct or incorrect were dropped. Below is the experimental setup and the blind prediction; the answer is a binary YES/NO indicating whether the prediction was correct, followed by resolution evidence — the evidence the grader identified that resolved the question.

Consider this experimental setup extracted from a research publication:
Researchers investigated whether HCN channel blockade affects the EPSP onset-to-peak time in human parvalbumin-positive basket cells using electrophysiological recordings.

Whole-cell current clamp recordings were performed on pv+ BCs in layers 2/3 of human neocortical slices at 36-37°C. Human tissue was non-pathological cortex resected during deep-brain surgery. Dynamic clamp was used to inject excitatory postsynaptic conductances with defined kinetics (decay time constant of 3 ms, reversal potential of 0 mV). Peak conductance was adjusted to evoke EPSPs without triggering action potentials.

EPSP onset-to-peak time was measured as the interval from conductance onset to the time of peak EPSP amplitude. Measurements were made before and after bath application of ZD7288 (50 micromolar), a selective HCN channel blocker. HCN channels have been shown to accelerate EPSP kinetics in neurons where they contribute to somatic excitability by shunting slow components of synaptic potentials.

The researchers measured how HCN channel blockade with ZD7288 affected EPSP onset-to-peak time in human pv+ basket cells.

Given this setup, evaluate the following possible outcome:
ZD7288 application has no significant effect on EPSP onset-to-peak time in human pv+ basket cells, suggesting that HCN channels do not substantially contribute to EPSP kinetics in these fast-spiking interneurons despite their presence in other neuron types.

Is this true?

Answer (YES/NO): NO